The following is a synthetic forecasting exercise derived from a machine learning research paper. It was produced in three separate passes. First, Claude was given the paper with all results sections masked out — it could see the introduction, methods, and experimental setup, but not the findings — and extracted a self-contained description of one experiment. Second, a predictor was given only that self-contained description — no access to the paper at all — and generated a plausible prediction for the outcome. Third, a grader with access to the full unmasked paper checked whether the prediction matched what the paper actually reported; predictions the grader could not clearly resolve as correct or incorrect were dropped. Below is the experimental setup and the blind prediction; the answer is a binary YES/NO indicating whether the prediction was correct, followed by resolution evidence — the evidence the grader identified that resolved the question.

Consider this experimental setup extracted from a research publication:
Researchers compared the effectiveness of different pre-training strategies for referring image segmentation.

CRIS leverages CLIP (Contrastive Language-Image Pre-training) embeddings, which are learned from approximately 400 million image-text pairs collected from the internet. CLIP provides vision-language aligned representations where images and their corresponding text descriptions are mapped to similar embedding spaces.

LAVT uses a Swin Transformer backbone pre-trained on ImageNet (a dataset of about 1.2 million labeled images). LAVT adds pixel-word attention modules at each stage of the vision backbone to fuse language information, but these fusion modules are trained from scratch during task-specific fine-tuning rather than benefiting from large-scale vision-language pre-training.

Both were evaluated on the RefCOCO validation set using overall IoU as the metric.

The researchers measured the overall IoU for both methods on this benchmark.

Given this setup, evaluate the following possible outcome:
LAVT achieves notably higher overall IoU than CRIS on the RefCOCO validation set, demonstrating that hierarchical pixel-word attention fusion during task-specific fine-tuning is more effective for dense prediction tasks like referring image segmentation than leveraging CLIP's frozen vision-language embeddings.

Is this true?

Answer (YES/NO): YES